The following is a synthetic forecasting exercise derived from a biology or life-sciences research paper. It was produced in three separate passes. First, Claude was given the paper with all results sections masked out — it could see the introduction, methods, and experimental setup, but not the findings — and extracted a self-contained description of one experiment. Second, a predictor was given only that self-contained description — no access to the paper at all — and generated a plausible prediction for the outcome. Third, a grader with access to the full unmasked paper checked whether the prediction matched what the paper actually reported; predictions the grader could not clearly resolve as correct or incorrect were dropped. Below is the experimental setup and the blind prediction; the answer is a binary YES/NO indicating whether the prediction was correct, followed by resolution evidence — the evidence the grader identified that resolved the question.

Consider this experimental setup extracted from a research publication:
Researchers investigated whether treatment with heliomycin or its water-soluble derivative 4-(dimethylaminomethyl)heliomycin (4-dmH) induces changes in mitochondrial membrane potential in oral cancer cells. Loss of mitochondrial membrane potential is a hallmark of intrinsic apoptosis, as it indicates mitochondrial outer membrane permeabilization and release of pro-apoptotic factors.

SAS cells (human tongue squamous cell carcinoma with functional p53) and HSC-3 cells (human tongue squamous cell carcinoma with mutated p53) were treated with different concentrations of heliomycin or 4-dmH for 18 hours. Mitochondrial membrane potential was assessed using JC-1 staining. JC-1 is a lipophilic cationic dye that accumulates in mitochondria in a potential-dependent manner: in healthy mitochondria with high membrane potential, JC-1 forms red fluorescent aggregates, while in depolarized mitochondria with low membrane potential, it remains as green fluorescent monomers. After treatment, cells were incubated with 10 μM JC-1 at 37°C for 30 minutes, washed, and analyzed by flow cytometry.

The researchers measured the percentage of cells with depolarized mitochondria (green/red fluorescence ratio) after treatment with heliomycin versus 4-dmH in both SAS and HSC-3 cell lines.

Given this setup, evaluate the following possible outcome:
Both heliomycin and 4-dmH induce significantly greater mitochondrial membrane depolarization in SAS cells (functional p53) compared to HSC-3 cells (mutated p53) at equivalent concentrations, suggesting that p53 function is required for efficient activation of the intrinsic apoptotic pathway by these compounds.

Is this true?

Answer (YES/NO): NO